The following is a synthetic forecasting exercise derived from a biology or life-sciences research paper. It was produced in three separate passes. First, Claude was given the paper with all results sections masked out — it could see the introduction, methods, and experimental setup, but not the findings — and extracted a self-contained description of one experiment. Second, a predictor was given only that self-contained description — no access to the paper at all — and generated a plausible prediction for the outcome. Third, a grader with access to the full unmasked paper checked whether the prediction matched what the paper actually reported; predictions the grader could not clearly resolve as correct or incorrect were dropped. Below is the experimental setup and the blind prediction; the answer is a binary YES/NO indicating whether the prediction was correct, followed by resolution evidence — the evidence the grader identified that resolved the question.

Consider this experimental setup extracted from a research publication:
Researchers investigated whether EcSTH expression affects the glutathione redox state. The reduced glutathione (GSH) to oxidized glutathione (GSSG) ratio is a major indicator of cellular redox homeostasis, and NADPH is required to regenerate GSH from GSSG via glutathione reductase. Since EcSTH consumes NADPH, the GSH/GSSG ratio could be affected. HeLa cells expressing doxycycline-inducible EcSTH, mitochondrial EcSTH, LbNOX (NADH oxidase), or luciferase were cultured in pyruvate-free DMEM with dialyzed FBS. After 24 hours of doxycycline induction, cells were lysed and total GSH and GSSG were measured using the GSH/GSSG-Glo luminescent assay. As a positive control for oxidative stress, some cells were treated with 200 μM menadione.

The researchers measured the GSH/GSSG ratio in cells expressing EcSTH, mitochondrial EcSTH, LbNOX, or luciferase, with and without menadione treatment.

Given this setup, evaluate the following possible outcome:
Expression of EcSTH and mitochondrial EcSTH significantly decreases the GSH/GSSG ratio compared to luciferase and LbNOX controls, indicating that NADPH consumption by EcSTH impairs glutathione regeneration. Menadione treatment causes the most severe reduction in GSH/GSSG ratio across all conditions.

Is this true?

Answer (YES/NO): NO